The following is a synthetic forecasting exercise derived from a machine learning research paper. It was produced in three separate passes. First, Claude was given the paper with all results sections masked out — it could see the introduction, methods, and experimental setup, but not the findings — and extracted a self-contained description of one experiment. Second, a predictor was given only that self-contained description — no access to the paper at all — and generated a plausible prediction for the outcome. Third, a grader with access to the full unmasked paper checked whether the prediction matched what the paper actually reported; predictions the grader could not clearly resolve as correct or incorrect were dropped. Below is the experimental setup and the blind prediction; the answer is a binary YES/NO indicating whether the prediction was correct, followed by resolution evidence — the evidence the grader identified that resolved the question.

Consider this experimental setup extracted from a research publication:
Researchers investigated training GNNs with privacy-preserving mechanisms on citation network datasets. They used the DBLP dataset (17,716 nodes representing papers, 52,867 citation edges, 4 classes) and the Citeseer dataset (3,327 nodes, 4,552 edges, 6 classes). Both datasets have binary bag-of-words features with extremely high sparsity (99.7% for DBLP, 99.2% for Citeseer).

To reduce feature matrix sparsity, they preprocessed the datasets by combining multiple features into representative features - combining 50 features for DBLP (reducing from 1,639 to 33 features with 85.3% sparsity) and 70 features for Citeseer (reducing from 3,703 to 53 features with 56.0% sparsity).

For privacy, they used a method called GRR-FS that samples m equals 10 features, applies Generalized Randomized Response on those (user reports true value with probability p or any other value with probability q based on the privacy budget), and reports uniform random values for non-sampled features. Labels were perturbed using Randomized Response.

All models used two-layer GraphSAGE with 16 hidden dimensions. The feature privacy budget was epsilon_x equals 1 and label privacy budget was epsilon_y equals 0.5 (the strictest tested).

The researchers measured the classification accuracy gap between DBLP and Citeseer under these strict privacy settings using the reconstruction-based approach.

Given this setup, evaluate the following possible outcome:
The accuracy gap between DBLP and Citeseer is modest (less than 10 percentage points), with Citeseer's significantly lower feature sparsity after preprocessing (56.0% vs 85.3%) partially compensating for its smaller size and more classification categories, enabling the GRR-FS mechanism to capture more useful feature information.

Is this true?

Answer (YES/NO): NO